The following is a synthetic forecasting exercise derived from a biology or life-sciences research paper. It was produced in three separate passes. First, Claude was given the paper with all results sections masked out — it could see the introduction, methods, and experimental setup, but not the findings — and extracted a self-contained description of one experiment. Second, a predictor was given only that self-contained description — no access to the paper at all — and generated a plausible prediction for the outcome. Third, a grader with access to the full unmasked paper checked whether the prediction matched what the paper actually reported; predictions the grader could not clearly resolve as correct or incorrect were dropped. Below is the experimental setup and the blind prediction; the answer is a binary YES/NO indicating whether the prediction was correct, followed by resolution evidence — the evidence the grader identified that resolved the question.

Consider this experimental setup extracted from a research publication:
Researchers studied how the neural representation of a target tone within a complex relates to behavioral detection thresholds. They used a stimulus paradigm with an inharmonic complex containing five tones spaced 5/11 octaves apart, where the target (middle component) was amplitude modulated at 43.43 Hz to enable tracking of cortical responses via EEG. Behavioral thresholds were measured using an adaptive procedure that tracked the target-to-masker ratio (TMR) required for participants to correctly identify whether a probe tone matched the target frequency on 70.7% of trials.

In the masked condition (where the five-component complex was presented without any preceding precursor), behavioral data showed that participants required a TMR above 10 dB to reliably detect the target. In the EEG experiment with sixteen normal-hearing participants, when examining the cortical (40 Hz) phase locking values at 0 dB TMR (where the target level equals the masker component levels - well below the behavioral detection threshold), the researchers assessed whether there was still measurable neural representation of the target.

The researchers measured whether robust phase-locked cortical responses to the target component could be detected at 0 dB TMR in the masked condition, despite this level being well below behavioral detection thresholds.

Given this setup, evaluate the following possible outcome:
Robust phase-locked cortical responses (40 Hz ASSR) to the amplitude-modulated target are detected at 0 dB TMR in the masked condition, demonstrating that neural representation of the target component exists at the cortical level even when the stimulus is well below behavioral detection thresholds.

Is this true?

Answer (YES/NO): YES